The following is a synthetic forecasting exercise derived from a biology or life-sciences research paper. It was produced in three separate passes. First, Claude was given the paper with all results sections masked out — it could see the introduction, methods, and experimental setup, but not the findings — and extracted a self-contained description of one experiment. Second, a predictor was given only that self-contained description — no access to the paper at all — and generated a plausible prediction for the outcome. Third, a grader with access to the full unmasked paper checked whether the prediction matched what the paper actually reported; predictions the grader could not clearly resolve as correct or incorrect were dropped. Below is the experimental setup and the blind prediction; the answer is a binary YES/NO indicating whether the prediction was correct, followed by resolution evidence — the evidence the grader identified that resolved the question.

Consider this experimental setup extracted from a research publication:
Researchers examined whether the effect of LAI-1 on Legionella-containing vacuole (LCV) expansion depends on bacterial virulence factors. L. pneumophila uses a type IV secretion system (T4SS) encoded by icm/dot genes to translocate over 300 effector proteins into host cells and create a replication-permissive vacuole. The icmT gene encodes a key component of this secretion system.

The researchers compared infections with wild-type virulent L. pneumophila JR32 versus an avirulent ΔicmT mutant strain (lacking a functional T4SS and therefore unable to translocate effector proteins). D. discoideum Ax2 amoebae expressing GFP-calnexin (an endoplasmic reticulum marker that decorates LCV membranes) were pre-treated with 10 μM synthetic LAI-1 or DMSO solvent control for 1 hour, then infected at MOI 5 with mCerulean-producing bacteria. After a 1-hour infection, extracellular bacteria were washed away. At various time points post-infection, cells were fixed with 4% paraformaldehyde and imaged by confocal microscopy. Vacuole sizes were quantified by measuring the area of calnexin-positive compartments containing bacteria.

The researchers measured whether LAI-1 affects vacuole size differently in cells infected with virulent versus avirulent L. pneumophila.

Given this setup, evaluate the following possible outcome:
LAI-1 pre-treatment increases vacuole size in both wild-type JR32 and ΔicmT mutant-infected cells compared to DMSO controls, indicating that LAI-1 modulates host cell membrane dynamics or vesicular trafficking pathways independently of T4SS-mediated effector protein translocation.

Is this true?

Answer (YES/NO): NO